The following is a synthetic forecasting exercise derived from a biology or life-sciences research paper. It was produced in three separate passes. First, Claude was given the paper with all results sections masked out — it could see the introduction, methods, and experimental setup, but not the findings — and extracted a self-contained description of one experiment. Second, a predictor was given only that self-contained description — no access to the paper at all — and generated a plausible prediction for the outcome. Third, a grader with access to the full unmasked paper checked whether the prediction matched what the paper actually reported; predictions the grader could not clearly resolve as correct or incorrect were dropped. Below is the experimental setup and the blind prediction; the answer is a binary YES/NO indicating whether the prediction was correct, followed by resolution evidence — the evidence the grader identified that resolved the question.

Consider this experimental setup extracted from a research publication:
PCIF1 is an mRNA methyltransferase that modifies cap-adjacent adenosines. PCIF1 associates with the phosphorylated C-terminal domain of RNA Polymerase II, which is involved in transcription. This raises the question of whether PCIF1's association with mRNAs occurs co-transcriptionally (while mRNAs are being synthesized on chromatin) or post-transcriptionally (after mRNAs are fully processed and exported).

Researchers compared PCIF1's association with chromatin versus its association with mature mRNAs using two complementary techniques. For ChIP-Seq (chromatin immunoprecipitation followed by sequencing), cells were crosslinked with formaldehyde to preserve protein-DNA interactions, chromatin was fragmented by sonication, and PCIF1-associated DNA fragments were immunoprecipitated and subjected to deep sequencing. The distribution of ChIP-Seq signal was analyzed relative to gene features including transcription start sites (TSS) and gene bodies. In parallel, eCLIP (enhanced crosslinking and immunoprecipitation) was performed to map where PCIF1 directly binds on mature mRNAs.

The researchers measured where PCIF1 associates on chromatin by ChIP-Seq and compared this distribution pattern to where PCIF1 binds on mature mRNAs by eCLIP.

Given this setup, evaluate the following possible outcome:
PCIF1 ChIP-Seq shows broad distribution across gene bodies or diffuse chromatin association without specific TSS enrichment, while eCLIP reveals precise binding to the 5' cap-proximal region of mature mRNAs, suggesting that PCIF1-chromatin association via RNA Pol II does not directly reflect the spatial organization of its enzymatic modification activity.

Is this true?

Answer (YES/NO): NO